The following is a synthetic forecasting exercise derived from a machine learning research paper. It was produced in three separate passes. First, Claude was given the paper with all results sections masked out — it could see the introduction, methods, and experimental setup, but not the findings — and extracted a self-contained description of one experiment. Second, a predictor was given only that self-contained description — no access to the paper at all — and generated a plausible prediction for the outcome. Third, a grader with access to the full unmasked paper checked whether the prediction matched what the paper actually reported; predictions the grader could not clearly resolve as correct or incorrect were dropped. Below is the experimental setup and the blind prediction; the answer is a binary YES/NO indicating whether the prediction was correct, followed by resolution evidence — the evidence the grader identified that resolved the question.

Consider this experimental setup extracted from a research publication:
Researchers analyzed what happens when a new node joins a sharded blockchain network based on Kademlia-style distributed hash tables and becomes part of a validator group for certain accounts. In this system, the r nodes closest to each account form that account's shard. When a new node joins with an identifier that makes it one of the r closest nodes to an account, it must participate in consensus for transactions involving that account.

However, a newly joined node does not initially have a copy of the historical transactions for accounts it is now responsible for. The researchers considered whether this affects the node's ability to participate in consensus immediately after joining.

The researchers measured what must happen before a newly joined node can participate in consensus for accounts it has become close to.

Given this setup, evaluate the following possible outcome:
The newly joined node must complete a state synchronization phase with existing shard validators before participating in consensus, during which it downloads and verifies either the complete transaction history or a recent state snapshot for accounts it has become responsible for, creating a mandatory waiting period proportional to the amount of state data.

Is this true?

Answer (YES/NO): YES